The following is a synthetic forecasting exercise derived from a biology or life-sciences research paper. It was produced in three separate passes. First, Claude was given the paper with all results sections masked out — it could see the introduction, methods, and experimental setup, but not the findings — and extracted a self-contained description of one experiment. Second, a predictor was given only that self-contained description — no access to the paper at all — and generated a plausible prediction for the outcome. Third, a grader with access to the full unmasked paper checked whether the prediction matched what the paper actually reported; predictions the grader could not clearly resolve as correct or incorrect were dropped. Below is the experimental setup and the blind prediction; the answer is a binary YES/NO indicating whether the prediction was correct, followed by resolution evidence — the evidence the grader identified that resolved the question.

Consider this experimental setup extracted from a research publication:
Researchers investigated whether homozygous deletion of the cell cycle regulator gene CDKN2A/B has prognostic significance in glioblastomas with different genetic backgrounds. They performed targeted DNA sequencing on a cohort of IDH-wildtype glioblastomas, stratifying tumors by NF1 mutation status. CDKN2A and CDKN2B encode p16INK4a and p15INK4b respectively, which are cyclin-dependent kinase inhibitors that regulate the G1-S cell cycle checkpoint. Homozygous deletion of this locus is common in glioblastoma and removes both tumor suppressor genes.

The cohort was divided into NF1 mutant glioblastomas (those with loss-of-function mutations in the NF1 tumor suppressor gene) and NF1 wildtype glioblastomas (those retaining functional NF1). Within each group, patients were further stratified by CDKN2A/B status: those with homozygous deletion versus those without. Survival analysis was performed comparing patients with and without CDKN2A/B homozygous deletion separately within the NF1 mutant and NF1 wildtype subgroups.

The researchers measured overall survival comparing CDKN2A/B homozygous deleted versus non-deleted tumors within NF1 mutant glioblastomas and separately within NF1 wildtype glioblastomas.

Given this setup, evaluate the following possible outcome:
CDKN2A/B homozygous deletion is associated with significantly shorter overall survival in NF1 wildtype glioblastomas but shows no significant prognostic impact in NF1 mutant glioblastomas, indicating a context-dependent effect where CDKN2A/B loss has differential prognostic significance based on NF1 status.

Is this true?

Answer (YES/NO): NO